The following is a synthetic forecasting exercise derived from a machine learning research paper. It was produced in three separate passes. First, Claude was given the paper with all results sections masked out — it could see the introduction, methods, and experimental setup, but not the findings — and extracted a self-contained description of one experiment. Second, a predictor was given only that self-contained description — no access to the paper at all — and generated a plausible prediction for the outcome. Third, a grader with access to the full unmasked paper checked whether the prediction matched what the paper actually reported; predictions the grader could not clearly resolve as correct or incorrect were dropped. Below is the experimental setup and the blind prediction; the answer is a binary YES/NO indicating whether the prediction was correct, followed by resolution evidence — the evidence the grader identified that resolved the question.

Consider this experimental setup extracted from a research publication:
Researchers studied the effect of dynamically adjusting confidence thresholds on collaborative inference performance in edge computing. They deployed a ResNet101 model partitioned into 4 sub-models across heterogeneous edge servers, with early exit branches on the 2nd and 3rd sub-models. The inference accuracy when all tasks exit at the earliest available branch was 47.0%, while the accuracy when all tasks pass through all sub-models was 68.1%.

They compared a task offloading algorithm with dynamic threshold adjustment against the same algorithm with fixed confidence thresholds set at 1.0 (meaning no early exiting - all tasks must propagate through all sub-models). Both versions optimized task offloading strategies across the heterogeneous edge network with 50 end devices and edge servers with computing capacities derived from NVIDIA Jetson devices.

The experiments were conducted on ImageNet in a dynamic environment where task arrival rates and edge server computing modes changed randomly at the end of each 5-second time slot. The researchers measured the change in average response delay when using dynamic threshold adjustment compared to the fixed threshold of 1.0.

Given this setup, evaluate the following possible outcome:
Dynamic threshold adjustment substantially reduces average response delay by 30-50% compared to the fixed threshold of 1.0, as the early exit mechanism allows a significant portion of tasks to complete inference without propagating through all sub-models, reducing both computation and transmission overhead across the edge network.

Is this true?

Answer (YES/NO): NO